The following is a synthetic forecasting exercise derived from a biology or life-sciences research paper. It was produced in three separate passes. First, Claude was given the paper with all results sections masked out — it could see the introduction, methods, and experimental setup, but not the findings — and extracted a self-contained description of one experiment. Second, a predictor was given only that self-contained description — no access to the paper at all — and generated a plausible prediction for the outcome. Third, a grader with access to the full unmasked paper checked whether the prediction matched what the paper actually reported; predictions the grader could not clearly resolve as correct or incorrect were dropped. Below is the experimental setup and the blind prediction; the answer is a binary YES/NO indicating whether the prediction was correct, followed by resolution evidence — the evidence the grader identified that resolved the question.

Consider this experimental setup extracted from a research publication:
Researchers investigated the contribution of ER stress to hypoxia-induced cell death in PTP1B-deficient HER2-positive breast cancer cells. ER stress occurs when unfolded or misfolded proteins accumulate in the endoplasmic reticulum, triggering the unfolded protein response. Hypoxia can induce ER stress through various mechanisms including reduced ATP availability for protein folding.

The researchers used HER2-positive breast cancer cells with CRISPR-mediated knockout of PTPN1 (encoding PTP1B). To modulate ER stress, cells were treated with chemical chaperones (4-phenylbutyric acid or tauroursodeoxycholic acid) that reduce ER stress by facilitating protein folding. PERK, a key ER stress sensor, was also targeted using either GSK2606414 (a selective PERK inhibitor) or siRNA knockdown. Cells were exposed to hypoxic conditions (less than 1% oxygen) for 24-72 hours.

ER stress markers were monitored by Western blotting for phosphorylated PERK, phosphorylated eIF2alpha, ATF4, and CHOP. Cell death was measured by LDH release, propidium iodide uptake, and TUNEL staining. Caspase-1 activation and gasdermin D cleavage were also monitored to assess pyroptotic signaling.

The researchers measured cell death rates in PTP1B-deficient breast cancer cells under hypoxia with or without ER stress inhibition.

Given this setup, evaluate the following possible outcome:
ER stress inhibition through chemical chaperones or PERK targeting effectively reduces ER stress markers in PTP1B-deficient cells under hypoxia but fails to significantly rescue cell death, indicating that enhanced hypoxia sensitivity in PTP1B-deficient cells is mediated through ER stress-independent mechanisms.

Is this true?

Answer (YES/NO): NO